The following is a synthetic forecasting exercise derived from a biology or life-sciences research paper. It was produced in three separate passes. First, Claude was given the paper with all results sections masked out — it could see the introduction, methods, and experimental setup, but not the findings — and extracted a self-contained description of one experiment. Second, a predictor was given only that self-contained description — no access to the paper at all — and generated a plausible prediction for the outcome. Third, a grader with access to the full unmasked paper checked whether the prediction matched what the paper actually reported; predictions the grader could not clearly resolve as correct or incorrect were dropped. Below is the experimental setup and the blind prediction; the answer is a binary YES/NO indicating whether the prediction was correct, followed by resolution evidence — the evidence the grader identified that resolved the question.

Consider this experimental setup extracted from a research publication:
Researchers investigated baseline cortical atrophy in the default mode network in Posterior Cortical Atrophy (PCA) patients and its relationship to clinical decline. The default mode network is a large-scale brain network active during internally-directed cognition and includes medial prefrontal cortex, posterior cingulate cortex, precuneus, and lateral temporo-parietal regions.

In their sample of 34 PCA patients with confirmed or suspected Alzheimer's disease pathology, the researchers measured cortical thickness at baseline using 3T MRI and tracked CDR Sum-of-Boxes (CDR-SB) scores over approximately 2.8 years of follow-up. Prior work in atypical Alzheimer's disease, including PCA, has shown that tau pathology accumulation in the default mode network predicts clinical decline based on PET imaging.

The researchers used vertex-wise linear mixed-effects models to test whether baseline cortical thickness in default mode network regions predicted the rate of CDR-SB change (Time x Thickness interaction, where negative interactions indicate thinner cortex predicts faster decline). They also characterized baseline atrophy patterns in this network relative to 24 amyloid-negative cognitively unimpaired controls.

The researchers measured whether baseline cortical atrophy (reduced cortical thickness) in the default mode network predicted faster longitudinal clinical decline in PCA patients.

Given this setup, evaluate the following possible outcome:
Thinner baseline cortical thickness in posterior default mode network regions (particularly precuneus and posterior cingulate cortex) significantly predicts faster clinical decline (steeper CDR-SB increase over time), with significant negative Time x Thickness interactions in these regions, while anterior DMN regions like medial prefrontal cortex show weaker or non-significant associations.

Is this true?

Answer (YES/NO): NO